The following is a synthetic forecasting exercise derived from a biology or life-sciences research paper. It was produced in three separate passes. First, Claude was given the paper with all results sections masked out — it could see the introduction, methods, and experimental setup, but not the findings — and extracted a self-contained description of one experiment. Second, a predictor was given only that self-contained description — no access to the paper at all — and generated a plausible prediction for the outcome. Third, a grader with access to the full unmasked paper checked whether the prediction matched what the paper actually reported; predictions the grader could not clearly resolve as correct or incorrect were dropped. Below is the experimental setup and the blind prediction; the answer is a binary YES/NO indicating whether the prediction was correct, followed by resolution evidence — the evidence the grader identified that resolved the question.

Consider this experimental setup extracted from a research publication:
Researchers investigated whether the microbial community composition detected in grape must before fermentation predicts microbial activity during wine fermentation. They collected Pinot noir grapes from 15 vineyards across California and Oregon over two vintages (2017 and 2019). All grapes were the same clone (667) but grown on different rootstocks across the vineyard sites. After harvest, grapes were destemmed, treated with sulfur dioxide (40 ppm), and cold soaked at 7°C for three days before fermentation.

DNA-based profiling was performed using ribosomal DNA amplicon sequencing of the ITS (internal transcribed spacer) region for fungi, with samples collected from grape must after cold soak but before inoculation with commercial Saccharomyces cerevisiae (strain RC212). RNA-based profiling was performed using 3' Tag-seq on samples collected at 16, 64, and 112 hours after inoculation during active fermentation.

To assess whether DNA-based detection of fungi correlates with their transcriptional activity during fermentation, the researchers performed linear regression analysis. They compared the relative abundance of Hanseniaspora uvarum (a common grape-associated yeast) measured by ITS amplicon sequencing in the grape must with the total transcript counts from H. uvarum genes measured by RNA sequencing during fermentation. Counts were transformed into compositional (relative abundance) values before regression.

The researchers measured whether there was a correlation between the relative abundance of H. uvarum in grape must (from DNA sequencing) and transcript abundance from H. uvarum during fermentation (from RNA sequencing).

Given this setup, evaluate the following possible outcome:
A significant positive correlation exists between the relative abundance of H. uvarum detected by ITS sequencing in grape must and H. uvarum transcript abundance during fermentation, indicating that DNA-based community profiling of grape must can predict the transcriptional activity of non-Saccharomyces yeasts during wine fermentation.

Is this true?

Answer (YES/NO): NO